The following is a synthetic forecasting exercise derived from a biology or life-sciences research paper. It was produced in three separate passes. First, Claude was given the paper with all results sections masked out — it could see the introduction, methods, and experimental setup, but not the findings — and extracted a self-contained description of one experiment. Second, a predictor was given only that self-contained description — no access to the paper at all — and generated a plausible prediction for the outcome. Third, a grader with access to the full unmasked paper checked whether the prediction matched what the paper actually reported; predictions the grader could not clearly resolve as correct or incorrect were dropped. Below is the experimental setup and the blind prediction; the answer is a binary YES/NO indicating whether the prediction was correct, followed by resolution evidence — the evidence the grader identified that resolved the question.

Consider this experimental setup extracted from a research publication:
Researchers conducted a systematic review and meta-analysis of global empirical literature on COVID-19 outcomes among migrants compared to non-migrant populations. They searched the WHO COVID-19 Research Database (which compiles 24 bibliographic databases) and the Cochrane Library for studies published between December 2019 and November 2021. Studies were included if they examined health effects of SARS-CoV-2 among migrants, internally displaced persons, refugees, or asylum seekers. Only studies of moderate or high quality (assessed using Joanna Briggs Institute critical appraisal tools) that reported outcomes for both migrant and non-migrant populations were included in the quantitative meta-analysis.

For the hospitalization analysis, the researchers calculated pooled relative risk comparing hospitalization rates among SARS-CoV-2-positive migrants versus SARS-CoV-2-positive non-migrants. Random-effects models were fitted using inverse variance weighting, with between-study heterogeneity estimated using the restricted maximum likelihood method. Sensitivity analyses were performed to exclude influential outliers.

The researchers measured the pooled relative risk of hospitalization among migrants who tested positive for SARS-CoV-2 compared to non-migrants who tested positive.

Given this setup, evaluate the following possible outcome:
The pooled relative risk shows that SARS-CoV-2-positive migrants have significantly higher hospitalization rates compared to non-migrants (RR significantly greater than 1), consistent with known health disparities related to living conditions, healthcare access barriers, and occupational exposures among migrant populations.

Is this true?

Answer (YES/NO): NO